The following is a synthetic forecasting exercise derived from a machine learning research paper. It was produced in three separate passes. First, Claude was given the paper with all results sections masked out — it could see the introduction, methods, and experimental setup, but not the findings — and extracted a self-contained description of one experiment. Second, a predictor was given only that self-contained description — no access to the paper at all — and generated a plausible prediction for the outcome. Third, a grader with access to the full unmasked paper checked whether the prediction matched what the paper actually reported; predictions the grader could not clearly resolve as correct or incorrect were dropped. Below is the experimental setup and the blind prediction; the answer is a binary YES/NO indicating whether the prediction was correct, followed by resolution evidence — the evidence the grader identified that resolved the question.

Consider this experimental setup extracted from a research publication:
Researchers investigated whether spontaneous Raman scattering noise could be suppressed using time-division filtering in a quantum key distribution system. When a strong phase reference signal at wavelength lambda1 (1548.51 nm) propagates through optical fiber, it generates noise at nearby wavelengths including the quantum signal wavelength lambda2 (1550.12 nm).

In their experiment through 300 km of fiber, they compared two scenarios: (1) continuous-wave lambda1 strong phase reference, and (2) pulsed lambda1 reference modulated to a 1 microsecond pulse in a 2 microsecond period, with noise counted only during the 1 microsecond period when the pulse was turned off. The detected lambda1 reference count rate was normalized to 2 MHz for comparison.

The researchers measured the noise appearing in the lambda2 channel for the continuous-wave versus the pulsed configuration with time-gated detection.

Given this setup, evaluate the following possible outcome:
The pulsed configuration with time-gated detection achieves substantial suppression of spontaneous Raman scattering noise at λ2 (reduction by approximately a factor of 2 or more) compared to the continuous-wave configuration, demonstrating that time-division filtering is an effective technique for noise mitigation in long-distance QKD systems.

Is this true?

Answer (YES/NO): YES